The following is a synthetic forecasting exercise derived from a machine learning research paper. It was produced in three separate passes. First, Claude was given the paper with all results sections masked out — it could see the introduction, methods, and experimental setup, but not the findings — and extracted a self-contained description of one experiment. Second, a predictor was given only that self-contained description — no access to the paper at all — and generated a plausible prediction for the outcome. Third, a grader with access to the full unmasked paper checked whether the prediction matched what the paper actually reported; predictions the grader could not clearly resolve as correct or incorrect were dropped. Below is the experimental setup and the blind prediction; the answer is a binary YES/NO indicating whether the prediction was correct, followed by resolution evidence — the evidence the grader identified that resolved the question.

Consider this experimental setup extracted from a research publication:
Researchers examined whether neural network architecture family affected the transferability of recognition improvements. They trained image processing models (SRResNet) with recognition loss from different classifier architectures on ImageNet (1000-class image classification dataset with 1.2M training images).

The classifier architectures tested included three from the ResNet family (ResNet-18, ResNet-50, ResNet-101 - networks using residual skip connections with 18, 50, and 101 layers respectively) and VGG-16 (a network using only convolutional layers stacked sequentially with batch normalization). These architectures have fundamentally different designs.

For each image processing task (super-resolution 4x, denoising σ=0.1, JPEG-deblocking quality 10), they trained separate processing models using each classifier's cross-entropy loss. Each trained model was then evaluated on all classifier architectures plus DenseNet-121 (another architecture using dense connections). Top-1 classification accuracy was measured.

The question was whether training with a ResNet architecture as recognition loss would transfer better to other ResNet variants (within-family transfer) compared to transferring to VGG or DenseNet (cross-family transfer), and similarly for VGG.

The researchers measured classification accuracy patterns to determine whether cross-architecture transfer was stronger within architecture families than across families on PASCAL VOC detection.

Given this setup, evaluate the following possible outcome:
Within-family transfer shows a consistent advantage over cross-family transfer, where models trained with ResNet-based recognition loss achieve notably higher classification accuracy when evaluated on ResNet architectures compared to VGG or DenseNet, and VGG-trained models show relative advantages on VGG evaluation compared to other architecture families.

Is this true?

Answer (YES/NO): NO